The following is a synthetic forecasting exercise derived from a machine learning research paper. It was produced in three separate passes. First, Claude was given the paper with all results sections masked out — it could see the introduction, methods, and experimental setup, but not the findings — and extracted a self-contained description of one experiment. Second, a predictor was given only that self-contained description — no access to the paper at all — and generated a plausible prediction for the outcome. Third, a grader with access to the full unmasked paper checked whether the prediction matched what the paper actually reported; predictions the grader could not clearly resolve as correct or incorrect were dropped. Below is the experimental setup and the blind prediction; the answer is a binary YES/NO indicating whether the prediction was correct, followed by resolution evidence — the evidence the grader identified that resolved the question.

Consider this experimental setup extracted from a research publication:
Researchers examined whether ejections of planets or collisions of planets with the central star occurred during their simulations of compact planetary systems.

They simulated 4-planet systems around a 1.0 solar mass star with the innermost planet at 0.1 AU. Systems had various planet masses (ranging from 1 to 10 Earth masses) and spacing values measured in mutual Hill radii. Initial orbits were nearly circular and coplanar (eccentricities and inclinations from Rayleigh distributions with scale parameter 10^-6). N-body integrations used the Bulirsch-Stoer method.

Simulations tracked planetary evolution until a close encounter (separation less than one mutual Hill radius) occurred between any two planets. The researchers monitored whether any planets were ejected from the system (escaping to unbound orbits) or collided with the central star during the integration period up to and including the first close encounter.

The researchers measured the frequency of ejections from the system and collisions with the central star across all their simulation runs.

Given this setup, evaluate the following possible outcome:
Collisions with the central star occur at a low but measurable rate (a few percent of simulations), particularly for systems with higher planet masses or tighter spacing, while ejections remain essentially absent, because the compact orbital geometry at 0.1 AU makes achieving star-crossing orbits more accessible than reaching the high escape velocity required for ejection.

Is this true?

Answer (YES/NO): NO